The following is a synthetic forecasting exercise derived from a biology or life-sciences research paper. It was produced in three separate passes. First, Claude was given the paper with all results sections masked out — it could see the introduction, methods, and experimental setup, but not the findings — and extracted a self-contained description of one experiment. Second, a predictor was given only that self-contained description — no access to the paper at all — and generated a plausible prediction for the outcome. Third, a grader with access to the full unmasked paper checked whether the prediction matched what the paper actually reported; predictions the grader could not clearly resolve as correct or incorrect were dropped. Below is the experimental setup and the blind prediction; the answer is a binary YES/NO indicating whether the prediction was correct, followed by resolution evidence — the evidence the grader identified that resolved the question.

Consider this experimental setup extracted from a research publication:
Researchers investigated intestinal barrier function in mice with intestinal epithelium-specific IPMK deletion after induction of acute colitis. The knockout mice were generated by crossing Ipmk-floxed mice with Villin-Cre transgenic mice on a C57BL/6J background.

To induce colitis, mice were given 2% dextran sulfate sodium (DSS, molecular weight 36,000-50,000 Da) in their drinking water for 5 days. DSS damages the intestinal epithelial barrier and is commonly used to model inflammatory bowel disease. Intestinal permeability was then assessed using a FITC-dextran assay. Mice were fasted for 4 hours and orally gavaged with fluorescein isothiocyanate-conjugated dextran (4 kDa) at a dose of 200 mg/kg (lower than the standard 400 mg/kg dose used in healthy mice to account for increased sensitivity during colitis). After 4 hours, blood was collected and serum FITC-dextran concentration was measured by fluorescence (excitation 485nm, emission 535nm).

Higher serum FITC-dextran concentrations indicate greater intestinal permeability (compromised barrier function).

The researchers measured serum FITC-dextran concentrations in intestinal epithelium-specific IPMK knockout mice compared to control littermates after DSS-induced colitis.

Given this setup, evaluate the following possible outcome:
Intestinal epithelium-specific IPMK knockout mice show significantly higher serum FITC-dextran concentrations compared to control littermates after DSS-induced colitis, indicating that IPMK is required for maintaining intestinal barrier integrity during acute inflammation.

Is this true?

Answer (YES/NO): YES